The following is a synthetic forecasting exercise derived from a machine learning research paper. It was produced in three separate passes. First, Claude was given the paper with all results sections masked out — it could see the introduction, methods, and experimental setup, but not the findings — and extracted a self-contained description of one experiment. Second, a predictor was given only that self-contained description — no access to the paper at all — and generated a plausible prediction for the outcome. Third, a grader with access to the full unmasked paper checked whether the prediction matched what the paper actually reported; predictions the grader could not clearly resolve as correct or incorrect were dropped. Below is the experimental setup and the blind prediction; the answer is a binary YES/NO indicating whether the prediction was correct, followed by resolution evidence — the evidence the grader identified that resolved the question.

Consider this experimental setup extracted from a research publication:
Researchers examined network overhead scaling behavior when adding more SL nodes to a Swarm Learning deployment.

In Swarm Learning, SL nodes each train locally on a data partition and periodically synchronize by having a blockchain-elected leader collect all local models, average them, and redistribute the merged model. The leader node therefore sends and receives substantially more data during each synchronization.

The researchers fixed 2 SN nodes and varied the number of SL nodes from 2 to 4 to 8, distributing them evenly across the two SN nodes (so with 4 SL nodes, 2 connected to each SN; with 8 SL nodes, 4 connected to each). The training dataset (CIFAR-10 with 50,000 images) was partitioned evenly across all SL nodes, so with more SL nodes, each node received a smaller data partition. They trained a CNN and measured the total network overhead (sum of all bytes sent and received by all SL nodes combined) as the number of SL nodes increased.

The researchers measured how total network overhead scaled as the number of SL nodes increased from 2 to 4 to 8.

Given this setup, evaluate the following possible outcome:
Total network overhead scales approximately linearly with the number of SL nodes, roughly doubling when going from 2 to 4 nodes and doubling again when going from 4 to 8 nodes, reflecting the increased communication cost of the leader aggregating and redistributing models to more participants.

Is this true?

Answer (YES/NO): NO